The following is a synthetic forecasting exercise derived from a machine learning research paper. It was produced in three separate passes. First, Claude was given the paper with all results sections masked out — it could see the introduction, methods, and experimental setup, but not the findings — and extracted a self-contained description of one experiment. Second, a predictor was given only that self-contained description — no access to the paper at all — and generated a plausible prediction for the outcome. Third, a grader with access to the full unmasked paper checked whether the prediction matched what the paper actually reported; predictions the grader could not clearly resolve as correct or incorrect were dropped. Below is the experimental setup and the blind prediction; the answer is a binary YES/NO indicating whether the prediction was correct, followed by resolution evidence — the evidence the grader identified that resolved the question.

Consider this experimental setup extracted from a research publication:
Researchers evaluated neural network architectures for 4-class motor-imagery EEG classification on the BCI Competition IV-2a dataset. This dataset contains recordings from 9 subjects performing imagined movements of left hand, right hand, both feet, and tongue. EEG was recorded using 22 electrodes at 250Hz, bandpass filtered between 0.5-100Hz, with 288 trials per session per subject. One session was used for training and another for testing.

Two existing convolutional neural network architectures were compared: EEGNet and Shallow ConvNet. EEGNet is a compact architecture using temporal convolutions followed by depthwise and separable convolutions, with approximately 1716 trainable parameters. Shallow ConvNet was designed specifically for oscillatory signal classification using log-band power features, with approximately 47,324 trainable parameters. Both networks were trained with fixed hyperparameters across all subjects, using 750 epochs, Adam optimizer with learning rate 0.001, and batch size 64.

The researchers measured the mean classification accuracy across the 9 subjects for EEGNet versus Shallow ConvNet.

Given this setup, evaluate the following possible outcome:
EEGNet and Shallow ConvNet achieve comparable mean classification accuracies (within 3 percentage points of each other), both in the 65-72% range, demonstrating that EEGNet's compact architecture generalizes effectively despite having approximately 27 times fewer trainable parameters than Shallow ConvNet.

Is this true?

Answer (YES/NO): NO